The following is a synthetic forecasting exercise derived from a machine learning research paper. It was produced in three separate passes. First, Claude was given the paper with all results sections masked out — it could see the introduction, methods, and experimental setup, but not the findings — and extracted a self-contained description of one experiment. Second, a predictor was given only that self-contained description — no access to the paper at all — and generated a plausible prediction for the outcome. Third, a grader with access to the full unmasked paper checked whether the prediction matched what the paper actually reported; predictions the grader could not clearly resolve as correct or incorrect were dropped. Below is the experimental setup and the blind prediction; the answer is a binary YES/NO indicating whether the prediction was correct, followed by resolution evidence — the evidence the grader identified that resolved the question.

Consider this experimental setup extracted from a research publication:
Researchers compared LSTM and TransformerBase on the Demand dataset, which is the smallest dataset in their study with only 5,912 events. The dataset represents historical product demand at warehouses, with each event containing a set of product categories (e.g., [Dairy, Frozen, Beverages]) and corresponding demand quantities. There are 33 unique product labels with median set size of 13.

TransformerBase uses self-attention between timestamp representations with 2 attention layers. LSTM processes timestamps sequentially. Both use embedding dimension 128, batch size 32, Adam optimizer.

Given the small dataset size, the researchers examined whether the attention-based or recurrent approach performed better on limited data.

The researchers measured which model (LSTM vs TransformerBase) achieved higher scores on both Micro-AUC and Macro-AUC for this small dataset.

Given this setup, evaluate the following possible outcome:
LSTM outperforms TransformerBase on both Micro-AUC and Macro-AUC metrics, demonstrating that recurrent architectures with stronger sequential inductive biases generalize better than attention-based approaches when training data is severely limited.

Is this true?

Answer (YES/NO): YES